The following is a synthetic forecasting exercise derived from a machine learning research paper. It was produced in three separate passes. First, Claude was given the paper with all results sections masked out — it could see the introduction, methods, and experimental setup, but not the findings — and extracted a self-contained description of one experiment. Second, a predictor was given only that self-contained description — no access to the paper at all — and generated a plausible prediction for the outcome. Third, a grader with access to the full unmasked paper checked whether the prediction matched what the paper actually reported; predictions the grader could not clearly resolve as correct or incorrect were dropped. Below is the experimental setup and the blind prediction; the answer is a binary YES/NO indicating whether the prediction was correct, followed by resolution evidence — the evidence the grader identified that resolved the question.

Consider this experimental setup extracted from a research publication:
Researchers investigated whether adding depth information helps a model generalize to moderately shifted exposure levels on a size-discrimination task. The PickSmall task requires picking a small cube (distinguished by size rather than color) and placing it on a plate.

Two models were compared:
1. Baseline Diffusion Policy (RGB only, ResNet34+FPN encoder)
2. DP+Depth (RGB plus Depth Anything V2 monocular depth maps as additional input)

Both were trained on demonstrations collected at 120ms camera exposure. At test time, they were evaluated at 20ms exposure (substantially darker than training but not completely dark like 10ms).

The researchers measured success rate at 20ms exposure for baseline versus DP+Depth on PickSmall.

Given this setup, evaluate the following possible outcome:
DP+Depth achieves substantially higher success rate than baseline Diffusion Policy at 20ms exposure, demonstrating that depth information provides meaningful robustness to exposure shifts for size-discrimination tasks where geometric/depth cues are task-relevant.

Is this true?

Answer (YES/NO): YES